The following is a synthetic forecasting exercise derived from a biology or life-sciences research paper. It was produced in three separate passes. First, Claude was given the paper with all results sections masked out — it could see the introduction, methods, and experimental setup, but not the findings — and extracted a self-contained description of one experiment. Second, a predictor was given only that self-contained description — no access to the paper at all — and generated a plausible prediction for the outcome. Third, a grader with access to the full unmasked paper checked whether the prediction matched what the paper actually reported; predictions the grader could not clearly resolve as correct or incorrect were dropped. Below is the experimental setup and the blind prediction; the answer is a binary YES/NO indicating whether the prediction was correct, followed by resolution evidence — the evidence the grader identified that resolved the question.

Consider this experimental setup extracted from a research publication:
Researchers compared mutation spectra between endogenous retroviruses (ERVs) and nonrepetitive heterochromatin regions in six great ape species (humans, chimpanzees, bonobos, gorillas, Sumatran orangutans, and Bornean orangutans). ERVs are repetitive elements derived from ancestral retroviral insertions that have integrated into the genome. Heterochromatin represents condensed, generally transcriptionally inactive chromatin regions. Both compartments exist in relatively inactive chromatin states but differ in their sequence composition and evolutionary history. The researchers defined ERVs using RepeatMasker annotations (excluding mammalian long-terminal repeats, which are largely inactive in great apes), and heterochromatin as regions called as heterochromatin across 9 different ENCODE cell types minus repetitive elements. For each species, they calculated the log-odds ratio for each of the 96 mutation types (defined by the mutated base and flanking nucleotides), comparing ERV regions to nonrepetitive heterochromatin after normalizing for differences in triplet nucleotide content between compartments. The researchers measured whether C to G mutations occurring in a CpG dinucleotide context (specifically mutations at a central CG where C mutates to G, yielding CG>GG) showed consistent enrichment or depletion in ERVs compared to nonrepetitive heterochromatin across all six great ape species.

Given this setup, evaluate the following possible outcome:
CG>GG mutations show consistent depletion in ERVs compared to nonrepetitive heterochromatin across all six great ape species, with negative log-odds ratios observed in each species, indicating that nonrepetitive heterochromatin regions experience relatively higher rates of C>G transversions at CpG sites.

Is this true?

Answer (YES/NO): NO